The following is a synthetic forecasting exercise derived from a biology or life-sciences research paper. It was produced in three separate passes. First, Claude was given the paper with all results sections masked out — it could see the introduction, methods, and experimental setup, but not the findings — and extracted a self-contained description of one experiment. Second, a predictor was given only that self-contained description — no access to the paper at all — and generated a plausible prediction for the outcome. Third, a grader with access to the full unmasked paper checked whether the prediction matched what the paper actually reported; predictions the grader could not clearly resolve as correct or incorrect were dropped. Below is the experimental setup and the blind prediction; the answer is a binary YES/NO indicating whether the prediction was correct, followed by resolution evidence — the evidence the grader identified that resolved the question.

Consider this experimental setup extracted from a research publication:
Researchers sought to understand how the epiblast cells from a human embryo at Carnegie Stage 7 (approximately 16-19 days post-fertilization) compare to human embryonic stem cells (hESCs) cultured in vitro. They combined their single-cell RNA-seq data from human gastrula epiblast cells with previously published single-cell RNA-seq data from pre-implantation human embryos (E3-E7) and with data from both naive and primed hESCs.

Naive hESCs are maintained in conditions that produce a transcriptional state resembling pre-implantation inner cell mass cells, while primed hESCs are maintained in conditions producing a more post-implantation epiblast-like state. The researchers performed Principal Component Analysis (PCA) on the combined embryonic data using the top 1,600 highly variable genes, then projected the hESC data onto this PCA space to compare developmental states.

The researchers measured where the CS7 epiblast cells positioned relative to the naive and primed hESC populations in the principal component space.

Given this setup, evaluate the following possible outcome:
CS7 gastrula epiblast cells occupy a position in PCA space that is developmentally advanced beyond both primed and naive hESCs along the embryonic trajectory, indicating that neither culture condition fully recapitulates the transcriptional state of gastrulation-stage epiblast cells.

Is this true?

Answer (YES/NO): NO